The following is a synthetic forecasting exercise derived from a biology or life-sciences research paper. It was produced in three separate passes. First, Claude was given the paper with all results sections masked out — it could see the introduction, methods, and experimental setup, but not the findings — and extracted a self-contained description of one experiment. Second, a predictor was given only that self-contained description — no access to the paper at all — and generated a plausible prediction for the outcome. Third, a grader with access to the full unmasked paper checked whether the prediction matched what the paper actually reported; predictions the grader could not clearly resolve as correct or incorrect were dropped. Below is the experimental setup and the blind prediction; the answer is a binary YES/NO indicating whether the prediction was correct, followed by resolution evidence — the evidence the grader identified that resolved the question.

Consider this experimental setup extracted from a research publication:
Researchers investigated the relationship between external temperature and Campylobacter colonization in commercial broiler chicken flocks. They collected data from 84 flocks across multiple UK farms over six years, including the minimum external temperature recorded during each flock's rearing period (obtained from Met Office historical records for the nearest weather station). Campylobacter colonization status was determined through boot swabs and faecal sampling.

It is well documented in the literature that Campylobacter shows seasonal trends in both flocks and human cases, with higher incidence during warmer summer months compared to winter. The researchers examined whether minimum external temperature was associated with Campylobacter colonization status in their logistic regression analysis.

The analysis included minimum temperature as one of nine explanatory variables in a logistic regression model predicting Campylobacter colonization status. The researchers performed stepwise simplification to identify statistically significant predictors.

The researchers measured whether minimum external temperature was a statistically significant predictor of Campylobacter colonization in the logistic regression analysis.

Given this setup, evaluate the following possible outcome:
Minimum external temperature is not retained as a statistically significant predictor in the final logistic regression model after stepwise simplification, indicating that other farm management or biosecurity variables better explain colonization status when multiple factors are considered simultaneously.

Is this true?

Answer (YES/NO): NO